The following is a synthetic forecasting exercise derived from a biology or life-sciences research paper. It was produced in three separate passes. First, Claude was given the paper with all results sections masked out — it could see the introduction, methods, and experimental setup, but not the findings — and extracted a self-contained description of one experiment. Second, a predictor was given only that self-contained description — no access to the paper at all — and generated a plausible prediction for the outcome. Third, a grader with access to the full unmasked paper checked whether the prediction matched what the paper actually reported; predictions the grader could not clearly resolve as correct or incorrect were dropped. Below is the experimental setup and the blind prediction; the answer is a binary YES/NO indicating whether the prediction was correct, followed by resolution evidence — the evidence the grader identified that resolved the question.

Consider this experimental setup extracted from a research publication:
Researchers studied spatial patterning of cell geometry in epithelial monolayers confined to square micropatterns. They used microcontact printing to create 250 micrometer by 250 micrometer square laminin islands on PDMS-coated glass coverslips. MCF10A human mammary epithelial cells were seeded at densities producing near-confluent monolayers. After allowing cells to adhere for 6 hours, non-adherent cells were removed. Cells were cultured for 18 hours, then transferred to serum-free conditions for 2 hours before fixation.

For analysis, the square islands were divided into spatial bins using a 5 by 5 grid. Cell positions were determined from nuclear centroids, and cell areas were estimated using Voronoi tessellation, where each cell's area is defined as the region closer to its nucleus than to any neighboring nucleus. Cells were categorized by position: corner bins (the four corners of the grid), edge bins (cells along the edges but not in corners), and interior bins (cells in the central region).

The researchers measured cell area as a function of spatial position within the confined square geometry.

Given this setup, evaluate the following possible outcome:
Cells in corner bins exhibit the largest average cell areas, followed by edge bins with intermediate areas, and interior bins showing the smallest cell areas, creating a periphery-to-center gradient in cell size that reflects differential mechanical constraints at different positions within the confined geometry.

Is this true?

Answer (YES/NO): YES